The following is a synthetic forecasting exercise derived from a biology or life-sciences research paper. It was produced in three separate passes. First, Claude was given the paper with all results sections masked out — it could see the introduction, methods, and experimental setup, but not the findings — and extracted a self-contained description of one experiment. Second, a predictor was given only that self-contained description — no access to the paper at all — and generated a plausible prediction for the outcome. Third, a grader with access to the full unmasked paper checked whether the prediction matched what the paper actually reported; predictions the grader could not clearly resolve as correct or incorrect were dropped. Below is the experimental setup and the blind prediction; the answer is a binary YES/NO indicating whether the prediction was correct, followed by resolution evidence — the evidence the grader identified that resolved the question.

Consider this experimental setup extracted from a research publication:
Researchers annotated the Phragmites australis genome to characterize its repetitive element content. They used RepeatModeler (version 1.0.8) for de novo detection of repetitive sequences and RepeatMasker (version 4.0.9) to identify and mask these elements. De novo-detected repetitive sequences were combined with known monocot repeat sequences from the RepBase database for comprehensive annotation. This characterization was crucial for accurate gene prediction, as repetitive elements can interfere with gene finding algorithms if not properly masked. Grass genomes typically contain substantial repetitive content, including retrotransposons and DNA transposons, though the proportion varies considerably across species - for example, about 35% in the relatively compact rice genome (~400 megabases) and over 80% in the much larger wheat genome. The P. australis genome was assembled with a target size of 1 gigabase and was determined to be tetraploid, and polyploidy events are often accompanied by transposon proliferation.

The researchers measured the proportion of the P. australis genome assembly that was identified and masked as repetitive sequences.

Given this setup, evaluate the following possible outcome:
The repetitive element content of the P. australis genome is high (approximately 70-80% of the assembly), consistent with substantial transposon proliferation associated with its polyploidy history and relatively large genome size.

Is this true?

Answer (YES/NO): NO